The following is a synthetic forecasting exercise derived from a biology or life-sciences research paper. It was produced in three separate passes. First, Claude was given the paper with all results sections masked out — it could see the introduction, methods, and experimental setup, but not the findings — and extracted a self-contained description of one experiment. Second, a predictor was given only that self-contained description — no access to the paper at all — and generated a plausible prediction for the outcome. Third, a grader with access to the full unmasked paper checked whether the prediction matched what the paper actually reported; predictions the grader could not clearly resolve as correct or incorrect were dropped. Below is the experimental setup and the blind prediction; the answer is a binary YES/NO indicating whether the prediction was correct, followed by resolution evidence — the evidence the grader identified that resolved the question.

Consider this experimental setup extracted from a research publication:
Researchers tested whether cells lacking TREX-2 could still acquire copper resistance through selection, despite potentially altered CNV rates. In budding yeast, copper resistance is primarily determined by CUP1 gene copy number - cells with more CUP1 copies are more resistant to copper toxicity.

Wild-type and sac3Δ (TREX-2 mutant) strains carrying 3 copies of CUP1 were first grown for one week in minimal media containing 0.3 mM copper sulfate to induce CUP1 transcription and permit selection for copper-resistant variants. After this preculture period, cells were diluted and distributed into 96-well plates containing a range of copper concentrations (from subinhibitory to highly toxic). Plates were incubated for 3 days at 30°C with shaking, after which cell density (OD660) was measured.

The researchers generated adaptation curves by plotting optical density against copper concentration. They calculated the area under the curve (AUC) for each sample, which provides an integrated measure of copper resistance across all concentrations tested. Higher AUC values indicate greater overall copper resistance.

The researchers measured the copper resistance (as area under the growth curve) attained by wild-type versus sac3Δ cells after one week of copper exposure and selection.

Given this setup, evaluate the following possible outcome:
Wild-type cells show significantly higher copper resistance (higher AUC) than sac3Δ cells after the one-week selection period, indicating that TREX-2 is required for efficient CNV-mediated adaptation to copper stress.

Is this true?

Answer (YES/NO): YES